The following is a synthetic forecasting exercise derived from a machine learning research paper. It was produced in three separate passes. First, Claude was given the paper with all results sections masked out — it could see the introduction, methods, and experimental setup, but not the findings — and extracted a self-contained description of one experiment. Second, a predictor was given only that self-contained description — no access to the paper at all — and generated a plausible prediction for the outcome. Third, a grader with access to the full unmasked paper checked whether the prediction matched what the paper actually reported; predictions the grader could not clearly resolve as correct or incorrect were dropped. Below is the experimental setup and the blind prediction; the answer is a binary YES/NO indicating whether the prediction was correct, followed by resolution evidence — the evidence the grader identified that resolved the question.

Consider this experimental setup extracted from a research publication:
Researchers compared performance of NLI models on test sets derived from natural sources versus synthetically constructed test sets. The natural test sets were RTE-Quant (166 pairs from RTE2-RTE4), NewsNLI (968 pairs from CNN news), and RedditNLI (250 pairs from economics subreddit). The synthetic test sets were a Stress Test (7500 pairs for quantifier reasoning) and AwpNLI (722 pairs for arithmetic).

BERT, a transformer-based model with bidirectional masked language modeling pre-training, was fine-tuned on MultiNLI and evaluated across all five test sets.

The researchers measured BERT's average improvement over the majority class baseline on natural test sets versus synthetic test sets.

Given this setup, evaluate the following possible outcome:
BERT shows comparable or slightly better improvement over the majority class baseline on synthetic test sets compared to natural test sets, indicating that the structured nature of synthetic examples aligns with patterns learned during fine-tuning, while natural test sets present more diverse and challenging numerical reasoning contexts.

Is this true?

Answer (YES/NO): NO